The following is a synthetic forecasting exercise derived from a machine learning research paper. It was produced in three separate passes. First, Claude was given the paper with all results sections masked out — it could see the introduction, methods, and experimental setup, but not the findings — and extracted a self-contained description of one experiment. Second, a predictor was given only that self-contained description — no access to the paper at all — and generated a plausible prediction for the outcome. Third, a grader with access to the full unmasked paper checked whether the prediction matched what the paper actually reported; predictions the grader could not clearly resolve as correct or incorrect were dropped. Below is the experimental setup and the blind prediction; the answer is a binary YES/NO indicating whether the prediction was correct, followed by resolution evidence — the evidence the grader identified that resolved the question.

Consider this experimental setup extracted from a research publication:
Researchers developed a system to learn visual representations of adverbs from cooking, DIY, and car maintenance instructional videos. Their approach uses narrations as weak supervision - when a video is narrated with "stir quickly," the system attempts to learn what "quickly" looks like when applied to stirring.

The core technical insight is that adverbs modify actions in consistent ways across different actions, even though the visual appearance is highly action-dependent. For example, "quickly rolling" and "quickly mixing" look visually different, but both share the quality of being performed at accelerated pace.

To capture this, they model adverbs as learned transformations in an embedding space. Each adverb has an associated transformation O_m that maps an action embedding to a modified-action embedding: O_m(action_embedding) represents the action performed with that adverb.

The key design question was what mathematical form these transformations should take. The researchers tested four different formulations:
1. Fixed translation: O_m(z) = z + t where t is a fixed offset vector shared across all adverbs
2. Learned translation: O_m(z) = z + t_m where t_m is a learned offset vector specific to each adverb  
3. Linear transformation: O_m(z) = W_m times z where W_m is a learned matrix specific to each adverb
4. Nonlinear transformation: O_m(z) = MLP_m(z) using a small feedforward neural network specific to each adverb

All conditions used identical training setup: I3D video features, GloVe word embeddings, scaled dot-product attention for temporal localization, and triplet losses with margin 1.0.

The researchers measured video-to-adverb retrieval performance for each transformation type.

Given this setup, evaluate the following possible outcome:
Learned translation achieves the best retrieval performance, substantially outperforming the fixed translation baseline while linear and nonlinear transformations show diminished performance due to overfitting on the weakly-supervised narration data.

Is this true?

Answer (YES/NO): NO